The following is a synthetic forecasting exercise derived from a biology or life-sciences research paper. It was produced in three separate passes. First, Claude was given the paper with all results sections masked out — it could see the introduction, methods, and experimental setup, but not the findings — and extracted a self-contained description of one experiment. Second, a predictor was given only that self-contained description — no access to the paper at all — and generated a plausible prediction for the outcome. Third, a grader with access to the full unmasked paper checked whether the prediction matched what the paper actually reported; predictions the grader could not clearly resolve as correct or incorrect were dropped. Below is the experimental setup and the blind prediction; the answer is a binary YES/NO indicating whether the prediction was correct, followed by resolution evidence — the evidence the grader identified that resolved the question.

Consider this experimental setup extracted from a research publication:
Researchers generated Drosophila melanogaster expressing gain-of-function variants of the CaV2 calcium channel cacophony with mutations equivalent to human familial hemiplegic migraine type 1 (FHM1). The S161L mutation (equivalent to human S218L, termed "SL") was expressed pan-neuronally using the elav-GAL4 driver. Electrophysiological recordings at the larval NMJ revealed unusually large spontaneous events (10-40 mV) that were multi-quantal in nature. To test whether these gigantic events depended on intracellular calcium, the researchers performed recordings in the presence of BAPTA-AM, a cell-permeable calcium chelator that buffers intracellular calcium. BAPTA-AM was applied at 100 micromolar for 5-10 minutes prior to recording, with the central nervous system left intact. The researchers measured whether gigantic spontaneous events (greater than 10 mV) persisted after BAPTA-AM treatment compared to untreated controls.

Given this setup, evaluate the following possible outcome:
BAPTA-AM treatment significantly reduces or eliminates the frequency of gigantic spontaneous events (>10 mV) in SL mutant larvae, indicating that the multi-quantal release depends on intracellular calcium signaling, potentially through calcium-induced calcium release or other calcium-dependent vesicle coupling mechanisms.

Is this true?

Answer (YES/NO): YES